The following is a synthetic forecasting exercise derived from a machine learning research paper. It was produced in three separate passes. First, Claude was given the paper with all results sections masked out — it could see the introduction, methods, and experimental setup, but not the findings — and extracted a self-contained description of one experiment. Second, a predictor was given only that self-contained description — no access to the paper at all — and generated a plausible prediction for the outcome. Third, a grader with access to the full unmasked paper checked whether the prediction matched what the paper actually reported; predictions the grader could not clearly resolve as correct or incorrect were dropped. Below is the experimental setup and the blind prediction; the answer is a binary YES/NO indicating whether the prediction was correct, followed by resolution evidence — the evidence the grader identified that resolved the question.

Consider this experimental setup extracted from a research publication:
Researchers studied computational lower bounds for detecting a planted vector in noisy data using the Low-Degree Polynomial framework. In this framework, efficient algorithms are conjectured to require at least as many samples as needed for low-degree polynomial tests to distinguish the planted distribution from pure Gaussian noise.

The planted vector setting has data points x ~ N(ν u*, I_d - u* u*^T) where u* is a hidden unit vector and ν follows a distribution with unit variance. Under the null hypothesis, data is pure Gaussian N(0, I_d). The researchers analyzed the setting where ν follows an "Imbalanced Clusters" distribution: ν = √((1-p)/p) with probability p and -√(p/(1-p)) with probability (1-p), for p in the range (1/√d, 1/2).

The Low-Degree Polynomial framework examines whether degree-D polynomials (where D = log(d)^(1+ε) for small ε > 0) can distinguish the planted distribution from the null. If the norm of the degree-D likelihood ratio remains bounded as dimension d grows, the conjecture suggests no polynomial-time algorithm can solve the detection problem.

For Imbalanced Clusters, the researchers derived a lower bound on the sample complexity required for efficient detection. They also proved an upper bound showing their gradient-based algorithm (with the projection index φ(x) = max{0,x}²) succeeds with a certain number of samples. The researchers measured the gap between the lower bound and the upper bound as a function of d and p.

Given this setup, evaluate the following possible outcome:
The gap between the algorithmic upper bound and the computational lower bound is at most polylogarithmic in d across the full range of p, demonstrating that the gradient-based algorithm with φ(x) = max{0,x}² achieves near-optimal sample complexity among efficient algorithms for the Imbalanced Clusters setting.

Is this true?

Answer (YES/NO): NO